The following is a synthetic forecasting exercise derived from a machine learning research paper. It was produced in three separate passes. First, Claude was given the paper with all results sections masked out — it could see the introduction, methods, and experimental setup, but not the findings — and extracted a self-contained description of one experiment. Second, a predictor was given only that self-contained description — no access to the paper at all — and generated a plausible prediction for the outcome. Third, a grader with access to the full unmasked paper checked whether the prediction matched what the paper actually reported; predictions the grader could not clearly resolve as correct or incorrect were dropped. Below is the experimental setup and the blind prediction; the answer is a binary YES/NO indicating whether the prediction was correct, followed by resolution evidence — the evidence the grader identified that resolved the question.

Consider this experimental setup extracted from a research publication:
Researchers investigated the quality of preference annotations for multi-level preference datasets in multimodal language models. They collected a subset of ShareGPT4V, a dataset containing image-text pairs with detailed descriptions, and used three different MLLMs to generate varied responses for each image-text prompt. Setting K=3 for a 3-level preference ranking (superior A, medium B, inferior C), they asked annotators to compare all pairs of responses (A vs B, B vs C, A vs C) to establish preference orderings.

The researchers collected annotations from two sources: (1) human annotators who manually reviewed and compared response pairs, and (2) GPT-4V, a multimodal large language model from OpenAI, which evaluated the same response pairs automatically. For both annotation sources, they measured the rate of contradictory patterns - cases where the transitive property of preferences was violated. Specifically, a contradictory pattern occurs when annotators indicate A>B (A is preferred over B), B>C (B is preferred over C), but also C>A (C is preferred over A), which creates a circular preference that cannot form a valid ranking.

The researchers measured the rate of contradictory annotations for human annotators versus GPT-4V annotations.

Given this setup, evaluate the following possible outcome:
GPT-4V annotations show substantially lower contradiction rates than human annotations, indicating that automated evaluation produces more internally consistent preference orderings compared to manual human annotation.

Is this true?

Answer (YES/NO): NO